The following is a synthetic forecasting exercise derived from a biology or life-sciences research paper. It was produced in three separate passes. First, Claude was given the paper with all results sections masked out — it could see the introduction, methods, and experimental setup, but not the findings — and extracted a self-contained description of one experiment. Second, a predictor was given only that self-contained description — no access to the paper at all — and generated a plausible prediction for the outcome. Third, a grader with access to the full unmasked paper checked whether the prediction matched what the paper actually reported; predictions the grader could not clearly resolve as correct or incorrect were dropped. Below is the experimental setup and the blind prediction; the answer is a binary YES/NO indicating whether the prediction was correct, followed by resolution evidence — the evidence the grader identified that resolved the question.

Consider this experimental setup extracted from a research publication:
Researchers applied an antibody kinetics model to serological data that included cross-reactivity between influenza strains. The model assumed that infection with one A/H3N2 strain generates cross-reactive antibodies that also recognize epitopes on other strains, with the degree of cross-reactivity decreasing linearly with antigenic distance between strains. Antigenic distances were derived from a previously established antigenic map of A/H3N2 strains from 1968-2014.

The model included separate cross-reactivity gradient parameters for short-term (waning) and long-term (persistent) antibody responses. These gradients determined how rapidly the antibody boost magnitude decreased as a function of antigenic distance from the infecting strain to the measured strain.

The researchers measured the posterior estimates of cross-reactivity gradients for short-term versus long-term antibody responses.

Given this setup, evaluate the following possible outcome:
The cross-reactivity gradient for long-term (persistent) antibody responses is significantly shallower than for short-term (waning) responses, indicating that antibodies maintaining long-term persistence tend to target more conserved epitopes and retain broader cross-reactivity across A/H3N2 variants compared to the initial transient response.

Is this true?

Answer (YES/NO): NO